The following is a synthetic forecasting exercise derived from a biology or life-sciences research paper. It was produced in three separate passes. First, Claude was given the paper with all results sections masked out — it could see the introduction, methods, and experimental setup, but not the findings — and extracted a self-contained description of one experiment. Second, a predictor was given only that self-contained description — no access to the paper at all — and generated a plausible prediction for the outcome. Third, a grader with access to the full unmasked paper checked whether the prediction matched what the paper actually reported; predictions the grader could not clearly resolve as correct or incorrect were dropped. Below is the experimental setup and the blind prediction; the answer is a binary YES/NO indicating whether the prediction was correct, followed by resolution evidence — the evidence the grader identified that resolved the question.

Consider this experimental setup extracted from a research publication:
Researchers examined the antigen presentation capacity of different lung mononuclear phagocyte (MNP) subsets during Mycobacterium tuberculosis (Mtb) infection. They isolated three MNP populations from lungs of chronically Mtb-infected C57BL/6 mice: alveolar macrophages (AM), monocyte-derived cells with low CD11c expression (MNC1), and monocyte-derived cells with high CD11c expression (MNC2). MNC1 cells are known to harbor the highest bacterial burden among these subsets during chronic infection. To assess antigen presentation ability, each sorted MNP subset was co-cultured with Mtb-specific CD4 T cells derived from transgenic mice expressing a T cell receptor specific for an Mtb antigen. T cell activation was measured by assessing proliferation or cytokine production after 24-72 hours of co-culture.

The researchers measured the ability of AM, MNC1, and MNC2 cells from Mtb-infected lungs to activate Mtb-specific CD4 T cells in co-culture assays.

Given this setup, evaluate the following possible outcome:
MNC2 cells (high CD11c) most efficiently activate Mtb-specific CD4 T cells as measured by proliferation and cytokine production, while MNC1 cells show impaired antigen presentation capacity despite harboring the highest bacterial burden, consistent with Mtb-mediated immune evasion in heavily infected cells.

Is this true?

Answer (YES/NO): NO